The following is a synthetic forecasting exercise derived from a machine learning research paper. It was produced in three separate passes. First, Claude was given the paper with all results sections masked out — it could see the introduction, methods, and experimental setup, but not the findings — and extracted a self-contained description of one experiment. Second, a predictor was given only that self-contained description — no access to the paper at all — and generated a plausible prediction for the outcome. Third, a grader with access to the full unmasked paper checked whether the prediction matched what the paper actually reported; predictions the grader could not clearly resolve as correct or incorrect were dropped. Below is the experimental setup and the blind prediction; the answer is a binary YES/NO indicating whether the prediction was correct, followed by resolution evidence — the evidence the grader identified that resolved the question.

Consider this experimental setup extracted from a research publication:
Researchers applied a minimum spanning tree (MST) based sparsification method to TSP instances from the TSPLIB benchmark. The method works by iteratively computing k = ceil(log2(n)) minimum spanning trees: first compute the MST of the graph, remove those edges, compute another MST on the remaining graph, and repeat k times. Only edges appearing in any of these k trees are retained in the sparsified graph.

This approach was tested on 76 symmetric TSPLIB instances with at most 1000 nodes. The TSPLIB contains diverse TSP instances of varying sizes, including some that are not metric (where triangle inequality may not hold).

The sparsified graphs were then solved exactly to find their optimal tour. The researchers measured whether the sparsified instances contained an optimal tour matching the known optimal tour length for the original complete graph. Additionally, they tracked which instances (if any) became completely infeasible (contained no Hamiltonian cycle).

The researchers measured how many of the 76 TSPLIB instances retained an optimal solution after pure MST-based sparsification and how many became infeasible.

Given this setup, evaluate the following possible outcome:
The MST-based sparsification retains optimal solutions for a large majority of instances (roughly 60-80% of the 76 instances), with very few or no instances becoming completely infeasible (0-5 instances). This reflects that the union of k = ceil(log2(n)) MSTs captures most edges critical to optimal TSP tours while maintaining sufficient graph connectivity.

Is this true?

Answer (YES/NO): YES